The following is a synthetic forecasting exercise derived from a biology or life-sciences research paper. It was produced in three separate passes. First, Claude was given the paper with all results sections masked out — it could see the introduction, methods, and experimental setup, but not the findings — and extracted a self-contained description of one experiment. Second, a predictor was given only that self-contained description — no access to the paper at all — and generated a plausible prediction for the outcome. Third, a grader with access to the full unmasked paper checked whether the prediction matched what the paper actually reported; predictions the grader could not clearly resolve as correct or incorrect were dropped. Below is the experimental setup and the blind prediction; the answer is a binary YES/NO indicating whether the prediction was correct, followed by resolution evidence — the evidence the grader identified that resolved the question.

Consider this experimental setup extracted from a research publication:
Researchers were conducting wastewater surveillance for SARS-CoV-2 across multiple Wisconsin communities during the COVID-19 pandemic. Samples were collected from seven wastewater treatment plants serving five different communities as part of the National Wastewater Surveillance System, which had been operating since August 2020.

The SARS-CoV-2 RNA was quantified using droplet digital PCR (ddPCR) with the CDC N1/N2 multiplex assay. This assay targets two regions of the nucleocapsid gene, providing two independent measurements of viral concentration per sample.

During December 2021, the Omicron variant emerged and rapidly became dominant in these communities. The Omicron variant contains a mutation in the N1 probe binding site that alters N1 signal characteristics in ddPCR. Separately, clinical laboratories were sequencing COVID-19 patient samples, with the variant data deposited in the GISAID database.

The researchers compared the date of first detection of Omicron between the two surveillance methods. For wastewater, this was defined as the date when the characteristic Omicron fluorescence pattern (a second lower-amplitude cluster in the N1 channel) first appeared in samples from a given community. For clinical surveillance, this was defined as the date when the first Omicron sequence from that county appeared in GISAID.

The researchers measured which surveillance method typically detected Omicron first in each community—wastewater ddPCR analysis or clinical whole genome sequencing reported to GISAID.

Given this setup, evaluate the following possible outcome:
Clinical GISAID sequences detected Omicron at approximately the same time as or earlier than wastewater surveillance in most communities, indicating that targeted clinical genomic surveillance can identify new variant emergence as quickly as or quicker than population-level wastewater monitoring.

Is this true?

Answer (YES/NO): NO